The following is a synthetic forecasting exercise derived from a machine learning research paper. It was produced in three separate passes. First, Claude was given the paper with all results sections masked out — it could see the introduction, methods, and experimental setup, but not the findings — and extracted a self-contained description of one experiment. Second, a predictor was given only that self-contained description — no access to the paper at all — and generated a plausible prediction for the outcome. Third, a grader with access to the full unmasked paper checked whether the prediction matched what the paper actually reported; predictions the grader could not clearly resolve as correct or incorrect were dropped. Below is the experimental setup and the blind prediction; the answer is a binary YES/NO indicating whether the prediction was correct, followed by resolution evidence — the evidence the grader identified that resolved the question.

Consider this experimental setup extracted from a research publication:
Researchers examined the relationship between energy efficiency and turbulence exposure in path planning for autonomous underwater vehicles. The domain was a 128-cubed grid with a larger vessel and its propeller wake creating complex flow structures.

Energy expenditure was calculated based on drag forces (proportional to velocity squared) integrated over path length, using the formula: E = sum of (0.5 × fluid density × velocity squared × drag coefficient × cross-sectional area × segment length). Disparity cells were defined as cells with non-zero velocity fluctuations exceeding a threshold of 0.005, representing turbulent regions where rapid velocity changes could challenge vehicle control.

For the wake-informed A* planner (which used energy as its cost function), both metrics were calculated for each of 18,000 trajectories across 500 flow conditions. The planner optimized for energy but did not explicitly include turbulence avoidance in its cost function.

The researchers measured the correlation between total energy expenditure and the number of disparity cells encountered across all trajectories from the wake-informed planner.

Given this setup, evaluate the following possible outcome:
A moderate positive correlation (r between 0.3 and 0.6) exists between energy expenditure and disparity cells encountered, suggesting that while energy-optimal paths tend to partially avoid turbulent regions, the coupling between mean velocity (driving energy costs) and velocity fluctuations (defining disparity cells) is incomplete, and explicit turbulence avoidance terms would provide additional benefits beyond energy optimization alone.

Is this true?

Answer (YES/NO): NO